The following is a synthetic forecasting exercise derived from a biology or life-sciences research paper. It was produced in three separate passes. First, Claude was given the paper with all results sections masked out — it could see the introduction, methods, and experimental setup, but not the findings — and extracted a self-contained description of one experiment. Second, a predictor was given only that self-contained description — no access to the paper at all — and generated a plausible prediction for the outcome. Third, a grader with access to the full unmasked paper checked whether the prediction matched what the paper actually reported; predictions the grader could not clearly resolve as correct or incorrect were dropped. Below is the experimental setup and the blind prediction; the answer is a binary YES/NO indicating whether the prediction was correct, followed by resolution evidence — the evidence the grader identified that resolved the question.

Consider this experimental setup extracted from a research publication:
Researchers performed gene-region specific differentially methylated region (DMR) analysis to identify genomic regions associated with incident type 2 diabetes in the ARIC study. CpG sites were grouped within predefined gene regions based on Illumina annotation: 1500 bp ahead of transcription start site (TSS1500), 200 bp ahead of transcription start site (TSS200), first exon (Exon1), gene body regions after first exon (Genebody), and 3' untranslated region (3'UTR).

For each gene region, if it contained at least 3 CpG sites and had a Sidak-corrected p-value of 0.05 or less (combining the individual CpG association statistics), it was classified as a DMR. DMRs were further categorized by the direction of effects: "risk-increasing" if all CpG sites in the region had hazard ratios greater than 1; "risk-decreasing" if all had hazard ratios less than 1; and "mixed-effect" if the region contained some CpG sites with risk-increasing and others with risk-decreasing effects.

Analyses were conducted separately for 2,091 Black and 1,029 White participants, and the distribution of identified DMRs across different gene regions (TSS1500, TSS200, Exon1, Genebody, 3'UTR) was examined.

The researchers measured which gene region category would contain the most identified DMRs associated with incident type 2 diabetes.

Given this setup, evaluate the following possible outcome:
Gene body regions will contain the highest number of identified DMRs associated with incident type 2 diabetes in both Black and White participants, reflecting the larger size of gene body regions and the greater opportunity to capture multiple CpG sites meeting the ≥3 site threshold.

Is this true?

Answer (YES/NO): YES